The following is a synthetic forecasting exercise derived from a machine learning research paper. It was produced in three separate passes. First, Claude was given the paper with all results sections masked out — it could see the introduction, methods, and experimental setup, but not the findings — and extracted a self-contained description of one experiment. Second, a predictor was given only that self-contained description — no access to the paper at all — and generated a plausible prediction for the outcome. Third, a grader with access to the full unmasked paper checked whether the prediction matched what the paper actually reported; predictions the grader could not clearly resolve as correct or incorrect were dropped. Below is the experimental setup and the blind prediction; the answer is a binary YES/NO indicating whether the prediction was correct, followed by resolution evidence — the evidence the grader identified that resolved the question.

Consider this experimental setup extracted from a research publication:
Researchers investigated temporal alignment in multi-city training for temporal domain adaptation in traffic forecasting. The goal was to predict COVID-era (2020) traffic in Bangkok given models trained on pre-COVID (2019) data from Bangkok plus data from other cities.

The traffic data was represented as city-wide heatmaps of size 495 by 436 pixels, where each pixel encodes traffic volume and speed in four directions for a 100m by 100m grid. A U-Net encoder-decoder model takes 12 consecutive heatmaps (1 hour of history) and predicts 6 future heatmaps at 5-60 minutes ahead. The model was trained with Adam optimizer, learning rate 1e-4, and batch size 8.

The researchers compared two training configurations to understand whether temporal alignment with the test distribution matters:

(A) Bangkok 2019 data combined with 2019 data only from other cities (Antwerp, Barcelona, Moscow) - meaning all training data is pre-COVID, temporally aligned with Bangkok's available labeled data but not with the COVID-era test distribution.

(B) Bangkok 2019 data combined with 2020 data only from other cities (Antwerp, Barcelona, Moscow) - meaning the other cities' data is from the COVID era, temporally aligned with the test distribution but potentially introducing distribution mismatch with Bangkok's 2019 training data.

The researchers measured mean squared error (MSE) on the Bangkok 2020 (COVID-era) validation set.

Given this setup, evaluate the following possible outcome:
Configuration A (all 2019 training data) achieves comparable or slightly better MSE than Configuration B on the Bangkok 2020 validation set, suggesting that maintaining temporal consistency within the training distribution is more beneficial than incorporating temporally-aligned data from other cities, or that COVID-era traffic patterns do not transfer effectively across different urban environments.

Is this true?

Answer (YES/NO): NO